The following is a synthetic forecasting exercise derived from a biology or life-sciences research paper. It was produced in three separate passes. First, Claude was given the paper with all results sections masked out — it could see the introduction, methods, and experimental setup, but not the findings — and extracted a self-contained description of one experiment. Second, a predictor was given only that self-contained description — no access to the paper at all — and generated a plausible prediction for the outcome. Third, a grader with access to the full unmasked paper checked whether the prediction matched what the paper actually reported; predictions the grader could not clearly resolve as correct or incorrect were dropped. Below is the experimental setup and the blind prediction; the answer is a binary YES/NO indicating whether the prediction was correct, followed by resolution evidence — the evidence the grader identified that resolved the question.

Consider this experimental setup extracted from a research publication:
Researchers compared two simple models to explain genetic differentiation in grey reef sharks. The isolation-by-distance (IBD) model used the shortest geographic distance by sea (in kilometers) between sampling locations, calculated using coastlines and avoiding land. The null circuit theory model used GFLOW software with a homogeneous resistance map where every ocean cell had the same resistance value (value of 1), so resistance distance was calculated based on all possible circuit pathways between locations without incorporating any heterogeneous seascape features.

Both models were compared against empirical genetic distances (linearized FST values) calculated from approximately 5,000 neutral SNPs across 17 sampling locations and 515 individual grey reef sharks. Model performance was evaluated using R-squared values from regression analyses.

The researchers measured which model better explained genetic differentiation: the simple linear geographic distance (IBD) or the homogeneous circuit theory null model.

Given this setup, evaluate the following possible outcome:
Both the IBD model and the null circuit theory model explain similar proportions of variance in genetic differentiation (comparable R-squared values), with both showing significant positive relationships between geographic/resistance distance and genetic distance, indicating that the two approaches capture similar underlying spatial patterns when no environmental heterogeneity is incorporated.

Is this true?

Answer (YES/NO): NO